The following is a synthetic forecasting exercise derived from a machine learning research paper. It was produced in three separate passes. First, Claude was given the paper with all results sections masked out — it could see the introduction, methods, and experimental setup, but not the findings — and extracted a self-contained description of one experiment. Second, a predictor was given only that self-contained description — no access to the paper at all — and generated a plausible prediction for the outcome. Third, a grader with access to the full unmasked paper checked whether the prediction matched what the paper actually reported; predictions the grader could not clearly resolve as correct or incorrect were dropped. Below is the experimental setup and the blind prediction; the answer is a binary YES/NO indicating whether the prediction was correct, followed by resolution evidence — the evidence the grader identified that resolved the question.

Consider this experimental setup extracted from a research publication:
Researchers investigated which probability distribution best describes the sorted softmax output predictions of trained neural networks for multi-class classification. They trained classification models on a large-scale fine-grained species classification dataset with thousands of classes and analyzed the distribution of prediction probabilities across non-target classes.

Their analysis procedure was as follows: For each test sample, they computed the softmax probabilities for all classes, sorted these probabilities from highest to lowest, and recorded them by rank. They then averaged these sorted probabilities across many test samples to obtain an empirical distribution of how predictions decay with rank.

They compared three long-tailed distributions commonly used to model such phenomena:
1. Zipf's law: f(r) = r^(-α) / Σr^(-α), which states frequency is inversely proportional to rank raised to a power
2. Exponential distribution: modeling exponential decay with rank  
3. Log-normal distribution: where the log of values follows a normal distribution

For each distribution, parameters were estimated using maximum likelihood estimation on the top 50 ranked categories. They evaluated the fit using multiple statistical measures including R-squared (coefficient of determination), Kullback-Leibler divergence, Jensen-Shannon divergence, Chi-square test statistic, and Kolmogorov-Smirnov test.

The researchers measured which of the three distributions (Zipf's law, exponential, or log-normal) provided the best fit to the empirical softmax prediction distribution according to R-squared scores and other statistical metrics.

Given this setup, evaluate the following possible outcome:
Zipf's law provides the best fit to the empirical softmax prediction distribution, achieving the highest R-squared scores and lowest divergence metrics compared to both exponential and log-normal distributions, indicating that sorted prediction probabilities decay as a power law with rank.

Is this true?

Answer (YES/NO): YES